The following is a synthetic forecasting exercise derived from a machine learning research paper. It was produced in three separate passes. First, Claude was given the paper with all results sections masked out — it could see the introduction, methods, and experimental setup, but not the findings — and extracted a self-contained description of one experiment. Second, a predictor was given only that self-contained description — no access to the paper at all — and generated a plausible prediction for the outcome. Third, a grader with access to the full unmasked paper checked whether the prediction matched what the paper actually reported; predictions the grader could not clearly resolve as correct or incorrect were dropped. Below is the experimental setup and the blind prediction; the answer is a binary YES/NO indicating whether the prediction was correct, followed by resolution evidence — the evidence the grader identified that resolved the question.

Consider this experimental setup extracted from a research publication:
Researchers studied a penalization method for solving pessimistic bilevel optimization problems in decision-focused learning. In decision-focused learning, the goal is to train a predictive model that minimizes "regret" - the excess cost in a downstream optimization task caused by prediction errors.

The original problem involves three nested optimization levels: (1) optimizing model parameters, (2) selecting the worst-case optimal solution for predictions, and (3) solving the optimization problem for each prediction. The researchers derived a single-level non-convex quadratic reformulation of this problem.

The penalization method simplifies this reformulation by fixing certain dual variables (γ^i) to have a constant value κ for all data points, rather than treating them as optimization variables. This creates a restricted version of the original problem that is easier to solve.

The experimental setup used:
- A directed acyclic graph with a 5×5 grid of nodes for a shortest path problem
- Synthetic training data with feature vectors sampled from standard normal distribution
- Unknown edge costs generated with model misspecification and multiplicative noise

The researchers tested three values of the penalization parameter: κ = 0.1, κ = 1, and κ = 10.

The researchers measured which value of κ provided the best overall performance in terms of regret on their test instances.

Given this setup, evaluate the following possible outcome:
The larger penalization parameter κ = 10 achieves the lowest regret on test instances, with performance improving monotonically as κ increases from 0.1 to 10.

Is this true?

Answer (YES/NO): NO